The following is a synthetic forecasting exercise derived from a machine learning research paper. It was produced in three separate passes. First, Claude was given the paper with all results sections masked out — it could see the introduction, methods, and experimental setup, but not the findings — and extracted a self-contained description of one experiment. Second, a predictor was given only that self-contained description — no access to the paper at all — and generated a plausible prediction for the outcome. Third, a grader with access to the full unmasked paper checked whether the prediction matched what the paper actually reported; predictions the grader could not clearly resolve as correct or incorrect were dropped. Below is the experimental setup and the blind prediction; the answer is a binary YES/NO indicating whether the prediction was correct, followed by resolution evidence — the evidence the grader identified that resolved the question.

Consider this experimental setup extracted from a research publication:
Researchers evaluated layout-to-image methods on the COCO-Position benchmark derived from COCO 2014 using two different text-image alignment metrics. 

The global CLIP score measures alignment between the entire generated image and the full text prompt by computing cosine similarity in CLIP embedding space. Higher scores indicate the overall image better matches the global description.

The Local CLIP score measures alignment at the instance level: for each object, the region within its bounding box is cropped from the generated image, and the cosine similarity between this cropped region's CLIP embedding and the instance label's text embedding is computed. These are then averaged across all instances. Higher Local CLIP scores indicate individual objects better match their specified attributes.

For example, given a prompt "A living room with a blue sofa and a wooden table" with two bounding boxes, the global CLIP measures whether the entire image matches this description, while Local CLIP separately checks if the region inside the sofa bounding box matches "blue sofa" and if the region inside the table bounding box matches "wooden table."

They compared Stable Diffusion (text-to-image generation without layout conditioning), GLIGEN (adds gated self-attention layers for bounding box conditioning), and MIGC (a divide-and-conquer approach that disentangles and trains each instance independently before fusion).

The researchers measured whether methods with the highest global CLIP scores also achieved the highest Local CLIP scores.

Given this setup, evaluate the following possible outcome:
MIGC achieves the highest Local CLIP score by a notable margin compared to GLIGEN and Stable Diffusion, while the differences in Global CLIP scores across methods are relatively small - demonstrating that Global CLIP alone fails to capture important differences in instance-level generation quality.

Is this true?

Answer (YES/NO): NO